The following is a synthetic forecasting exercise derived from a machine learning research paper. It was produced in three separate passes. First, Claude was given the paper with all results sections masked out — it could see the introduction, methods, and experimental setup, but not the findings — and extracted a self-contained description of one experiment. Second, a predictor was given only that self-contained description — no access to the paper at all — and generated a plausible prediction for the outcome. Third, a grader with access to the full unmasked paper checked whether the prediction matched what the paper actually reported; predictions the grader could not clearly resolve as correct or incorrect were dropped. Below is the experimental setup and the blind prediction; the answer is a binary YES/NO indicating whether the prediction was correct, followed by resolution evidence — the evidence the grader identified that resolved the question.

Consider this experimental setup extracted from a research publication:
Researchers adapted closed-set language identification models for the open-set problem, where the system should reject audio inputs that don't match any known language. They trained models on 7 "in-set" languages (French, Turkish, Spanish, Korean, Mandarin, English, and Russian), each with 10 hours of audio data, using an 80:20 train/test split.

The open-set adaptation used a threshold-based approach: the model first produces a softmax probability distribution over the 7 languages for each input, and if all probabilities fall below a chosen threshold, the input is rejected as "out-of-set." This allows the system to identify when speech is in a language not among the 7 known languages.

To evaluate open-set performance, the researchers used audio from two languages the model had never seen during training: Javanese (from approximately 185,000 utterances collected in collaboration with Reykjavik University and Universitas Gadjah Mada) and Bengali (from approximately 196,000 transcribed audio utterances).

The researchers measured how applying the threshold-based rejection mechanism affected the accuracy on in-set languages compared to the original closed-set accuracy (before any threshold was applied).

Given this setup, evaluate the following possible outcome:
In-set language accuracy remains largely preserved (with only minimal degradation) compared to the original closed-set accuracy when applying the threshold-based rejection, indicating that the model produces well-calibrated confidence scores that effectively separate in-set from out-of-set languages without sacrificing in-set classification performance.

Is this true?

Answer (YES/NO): NO